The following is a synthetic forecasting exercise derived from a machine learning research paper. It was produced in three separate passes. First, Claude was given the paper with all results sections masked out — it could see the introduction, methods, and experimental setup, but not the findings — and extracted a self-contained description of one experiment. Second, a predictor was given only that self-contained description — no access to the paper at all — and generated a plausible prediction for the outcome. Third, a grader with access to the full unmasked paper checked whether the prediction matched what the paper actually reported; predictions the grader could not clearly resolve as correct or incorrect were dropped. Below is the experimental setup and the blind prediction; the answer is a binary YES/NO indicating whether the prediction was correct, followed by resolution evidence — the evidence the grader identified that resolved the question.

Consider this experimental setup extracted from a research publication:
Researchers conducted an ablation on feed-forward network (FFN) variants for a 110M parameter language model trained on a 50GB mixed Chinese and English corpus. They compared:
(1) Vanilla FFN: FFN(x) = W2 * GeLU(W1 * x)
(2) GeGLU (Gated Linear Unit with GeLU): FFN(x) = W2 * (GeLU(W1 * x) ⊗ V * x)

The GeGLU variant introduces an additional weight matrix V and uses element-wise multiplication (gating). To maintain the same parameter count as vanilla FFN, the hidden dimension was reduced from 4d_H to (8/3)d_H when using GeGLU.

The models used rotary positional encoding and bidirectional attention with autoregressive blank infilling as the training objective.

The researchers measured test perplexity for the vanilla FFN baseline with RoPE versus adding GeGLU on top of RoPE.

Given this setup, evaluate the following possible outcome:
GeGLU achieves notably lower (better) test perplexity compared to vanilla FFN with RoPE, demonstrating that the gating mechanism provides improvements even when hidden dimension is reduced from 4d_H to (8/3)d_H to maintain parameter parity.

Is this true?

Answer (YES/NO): YES